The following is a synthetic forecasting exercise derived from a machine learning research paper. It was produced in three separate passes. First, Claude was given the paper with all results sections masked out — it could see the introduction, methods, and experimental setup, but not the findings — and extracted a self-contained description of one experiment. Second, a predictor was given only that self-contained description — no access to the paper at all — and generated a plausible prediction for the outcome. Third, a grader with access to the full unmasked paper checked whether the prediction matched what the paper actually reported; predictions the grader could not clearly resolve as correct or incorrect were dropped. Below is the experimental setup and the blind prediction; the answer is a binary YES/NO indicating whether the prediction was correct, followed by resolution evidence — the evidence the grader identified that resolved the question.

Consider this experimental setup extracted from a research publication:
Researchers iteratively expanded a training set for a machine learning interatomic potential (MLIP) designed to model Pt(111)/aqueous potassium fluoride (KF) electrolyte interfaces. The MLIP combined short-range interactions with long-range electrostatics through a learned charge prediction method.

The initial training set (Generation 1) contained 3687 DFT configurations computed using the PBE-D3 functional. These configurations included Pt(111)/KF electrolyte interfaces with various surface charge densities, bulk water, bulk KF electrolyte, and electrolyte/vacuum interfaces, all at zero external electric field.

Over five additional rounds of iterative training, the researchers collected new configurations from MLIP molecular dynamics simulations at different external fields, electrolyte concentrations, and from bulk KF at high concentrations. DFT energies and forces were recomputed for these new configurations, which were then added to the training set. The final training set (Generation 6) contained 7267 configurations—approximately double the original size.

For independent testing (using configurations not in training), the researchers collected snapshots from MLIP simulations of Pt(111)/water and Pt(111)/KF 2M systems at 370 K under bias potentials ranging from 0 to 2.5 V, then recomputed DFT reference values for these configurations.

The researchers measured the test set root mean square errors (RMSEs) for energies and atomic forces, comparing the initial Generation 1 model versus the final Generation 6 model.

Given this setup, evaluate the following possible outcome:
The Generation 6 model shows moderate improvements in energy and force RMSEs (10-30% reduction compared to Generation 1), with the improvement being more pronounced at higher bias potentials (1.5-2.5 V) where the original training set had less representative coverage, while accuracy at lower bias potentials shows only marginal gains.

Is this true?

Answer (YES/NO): NO